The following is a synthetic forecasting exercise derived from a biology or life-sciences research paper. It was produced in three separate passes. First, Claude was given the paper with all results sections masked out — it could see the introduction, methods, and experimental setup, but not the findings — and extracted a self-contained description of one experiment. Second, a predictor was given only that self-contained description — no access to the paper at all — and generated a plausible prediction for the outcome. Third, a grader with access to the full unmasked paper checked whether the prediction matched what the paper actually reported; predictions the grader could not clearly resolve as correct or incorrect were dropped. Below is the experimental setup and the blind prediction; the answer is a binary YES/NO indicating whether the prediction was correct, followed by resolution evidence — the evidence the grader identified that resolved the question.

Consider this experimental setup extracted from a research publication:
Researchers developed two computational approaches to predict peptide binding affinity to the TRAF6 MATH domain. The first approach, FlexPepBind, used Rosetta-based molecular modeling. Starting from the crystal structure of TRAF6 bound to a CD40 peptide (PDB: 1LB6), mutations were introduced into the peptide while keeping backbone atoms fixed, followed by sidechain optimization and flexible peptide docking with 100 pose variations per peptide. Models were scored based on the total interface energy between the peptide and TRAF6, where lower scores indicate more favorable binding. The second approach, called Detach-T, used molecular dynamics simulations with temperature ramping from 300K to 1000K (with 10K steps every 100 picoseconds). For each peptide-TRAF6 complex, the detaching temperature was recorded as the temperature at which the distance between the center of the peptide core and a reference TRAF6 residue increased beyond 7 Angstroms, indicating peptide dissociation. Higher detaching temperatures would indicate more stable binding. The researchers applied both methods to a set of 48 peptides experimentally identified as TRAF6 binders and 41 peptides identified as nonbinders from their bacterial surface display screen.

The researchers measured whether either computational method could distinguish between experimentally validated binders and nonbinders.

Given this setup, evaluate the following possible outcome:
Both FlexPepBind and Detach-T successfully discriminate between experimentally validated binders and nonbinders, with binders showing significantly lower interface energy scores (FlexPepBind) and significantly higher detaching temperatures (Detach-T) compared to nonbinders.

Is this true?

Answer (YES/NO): YES